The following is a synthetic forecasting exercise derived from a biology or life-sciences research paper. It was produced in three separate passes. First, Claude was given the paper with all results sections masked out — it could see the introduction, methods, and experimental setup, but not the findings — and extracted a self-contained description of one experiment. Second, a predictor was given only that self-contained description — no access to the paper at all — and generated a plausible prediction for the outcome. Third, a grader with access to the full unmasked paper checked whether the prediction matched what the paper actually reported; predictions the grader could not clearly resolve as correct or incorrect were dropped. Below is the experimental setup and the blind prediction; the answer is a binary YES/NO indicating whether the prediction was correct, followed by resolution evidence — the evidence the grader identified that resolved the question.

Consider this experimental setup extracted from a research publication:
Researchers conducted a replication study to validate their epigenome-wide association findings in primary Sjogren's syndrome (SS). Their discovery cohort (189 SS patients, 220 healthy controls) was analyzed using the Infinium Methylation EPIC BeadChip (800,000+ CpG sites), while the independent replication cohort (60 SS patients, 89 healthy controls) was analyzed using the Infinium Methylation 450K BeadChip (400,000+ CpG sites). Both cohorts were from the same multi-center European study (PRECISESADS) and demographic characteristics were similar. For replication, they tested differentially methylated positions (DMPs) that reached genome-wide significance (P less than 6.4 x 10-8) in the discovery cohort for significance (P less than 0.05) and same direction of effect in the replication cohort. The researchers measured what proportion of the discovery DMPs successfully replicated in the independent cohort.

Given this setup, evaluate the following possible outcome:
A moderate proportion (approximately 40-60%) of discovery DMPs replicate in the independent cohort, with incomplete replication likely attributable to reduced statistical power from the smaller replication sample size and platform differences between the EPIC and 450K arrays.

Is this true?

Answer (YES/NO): NO